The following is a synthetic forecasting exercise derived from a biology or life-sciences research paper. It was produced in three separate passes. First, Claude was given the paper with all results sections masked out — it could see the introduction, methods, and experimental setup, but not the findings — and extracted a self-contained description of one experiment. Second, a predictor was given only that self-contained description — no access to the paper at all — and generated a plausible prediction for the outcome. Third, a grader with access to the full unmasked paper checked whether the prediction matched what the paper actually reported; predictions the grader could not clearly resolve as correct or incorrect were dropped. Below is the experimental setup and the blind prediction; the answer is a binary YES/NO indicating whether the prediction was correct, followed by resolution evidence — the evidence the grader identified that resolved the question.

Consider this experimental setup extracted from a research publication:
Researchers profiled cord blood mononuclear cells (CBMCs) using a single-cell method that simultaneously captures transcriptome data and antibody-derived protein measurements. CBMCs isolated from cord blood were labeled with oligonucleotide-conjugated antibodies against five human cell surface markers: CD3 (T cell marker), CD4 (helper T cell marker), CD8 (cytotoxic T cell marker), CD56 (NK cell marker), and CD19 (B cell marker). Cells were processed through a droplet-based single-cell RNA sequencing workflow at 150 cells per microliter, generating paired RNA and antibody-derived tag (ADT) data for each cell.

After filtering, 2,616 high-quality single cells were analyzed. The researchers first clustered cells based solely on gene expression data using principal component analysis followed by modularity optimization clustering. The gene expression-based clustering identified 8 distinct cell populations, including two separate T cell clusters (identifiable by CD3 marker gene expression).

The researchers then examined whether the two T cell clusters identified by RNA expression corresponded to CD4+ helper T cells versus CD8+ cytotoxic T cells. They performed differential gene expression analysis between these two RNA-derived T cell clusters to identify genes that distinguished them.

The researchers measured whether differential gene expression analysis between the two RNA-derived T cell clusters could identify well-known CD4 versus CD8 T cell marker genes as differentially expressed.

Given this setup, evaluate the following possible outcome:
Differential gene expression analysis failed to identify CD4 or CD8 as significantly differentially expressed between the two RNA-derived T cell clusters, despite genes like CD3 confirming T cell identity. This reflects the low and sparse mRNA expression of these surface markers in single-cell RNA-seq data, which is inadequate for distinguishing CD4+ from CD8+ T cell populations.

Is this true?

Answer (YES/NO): YES